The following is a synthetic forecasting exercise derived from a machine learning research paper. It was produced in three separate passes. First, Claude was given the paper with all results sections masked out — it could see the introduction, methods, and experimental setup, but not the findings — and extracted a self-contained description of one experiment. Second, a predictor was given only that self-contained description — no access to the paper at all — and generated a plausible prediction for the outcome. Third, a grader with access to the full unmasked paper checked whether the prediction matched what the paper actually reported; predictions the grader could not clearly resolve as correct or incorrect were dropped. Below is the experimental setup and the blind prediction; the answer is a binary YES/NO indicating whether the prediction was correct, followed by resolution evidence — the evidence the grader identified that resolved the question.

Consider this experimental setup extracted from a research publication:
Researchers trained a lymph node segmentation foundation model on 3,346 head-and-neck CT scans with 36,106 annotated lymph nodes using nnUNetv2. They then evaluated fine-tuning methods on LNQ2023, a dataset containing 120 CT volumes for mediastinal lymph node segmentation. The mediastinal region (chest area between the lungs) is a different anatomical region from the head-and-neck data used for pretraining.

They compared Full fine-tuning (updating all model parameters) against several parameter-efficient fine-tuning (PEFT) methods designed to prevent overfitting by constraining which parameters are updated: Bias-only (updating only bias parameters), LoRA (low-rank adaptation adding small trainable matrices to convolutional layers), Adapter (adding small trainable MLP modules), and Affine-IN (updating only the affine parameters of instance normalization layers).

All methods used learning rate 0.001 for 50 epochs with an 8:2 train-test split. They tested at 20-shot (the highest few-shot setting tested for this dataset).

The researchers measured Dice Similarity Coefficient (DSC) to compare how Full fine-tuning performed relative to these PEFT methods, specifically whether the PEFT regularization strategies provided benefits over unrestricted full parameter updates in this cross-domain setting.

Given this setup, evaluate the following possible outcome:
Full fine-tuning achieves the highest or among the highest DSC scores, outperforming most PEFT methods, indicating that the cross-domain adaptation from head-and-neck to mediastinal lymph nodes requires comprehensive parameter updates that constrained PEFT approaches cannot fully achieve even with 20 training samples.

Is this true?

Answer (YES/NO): YES